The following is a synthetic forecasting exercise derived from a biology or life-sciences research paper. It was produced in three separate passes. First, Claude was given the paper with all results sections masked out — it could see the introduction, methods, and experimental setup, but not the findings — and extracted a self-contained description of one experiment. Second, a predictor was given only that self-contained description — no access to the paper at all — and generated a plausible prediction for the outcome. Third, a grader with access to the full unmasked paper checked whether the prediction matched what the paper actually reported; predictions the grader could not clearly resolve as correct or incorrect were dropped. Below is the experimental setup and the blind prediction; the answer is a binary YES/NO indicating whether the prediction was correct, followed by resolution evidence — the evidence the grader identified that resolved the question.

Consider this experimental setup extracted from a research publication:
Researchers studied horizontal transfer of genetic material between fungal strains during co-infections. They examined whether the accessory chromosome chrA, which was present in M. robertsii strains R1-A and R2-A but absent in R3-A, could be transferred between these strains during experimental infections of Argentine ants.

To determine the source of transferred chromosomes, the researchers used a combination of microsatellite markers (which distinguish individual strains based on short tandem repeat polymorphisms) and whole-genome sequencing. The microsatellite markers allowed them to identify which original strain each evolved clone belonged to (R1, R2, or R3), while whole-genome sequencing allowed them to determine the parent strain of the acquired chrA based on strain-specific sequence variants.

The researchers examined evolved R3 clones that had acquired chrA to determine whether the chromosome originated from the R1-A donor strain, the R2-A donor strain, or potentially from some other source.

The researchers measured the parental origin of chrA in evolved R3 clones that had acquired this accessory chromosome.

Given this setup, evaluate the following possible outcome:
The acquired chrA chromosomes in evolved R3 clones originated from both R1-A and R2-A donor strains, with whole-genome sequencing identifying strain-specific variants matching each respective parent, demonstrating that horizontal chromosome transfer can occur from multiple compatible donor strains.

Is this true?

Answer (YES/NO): NO